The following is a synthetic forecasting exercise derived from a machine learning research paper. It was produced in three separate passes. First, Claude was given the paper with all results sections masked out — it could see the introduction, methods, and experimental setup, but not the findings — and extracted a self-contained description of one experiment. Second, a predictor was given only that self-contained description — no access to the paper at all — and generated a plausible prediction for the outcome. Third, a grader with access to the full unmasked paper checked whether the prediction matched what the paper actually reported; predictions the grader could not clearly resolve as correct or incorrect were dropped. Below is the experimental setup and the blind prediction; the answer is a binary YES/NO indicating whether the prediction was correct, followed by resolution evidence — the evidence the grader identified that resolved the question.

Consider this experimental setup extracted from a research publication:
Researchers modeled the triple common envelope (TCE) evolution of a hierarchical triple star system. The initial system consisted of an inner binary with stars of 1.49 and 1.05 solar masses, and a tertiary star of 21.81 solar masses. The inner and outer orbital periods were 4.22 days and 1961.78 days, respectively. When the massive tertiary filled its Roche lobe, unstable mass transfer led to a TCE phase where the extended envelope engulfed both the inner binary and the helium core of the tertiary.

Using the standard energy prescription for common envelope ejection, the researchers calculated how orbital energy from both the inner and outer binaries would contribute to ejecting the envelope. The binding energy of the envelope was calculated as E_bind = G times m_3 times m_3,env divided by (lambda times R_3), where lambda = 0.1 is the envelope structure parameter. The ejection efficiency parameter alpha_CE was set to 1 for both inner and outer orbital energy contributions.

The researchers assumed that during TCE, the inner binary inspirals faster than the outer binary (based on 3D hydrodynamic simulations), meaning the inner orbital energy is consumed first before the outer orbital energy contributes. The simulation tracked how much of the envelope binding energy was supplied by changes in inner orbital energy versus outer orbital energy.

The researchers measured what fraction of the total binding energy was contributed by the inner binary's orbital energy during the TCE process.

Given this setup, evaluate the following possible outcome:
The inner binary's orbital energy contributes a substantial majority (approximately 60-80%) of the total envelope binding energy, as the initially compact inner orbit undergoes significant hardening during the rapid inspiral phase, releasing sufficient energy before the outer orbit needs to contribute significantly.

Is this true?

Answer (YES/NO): NO